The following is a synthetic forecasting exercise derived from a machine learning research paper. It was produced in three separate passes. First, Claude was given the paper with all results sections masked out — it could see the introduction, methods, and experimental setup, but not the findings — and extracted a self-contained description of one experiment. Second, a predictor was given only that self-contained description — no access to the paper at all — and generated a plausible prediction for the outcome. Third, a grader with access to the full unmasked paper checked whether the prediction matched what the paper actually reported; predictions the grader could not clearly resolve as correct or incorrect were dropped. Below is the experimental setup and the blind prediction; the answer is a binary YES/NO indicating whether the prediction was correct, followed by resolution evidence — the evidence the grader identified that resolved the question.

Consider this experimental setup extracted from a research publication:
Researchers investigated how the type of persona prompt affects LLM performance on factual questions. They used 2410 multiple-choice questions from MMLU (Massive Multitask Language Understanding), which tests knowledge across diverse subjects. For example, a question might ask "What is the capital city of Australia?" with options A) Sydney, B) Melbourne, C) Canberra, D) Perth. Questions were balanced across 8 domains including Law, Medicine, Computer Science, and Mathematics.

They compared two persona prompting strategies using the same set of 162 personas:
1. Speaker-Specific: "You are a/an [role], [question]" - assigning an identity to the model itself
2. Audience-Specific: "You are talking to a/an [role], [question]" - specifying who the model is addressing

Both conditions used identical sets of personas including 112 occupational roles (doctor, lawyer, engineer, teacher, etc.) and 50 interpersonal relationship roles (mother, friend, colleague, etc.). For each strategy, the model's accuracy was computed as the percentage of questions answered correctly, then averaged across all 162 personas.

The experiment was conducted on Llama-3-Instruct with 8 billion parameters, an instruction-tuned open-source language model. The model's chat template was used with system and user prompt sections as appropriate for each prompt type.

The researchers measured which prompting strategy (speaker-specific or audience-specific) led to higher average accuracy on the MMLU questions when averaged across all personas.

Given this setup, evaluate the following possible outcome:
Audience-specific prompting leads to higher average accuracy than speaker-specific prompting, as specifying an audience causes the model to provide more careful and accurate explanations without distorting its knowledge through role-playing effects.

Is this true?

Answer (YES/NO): YES